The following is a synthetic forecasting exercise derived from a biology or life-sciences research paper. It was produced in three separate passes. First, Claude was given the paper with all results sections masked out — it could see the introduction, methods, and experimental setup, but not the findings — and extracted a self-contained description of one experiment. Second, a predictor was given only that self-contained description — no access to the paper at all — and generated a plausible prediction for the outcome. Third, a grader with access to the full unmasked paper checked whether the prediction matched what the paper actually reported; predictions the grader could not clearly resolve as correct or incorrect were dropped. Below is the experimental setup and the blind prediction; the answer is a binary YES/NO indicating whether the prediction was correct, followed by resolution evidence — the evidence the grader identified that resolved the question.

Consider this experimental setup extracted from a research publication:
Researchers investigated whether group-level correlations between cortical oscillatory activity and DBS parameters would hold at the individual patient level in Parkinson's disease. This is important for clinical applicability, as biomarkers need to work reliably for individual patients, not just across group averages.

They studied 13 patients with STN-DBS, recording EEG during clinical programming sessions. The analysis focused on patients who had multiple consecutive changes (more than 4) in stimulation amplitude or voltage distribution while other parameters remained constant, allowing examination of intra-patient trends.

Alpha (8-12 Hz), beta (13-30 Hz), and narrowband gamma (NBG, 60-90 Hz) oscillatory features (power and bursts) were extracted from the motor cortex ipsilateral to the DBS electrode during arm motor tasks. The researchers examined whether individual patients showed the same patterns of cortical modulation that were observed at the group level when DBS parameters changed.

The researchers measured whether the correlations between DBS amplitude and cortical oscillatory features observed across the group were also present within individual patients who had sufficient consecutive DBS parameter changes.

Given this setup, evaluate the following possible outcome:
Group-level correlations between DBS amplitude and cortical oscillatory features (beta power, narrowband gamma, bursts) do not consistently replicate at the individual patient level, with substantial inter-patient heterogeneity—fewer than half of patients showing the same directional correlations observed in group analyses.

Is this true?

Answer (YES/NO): NO